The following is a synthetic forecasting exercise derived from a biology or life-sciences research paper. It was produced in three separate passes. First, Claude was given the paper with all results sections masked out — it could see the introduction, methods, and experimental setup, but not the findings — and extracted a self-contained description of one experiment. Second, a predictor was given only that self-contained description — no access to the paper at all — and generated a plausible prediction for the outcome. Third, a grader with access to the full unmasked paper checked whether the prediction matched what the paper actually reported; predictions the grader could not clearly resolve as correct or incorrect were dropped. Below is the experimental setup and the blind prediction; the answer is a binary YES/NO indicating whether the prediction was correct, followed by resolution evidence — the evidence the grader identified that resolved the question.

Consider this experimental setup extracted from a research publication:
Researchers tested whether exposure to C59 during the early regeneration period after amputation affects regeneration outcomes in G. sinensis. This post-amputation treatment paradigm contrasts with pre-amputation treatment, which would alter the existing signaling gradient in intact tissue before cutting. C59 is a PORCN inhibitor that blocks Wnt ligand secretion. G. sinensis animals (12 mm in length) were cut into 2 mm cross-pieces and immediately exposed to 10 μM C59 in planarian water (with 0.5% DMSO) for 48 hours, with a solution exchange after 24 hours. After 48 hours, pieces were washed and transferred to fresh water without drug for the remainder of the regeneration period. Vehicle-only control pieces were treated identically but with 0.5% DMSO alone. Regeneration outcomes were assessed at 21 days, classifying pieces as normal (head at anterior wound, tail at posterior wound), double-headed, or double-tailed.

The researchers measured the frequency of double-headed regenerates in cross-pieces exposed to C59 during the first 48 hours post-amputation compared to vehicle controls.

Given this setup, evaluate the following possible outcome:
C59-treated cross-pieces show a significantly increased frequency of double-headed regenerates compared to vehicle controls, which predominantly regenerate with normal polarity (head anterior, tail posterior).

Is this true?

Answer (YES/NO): YES